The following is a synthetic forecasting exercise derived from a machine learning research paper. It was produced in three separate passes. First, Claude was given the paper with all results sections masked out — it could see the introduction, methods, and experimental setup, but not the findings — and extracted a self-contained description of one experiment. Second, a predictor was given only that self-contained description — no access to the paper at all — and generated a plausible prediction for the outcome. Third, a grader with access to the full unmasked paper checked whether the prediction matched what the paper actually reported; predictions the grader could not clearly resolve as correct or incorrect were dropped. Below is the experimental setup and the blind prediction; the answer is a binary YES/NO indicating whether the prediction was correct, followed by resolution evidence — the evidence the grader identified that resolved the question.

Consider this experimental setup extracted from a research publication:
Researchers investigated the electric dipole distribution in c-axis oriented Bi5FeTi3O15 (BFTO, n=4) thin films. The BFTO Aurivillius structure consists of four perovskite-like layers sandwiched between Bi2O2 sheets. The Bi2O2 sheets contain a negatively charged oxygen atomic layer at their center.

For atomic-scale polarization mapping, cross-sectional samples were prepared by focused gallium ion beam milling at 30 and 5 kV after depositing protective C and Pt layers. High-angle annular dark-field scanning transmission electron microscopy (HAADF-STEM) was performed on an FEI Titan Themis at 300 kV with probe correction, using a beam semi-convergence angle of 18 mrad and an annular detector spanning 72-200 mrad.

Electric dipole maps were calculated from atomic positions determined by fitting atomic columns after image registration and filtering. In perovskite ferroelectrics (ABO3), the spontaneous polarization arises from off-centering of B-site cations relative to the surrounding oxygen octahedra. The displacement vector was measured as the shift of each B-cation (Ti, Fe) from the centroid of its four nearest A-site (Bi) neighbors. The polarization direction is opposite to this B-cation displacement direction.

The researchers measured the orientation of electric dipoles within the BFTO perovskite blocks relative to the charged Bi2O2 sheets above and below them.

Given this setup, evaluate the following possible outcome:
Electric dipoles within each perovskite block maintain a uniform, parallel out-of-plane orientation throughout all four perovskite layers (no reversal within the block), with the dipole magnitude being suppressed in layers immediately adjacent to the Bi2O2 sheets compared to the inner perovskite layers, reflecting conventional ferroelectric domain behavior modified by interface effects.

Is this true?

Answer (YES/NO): NO